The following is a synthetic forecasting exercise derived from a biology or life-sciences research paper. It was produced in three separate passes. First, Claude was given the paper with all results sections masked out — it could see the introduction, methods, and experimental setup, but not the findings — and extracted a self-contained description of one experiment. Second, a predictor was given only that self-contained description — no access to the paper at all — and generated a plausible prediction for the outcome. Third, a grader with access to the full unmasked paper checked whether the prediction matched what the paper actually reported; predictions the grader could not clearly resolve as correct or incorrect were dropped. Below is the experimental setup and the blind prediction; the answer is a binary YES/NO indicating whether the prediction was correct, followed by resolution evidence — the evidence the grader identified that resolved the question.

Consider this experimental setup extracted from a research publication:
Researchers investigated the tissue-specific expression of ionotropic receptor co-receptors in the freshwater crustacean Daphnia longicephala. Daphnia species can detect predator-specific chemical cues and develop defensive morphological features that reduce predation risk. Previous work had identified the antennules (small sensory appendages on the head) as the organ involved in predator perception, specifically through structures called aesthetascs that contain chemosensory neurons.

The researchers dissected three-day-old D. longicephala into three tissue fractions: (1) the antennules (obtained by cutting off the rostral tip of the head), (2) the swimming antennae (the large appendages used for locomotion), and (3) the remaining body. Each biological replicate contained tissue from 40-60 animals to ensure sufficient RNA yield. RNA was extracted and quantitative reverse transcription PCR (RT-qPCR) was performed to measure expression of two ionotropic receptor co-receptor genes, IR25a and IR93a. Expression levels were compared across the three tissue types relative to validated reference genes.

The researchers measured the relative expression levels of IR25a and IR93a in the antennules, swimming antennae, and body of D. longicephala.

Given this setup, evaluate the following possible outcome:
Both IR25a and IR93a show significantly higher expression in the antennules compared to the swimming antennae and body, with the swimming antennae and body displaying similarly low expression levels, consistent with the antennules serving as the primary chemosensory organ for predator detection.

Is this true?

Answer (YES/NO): NO